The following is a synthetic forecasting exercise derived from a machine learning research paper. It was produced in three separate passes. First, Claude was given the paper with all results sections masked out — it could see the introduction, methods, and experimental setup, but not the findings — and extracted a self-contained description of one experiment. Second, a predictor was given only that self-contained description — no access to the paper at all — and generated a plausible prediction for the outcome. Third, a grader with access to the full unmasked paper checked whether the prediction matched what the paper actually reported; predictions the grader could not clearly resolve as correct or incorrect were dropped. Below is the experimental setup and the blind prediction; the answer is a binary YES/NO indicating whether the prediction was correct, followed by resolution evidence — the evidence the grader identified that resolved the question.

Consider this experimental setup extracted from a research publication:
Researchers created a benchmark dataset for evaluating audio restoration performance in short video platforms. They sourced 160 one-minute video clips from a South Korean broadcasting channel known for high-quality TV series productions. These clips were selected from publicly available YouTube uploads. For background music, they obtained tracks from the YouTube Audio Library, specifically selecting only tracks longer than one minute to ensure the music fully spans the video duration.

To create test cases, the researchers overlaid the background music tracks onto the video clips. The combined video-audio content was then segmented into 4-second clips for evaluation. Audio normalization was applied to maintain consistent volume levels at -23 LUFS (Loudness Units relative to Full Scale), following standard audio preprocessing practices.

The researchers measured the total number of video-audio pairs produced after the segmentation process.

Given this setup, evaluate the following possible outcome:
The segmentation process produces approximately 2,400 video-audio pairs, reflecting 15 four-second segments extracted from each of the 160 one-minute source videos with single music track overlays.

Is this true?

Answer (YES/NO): NO